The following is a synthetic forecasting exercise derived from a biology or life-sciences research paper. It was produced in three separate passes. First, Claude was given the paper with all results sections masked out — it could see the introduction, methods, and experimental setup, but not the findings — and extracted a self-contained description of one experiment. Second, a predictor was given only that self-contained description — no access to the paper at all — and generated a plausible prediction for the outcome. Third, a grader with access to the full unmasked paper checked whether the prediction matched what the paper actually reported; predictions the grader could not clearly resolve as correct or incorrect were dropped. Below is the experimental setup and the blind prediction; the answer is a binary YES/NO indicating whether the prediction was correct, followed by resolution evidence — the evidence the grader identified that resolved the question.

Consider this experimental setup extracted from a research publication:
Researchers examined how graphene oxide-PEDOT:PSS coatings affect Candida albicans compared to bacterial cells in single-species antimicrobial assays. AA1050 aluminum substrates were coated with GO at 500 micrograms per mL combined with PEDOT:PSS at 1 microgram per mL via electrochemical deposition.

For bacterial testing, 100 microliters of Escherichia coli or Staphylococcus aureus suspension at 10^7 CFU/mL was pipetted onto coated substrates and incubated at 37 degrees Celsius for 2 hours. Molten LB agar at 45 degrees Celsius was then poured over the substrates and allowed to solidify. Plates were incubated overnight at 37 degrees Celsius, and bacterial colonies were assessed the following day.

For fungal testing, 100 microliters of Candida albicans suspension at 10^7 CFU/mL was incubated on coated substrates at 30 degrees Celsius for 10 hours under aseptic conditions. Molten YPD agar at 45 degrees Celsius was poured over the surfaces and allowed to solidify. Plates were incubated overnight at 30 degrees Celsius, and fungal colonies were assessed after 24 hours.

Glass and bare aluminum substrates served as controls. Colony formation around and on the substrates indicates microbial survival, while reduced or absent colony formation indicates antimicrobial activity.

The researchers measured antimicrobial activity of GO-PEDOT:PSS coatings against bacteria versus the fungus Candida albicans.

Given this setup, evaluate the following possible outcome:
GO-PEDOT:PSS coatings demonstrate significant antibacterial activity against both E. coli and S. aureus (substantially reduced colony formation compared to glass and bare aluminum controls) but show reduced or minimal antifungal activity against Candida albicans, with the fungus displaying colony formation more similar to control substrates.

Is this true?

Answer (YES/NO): NO